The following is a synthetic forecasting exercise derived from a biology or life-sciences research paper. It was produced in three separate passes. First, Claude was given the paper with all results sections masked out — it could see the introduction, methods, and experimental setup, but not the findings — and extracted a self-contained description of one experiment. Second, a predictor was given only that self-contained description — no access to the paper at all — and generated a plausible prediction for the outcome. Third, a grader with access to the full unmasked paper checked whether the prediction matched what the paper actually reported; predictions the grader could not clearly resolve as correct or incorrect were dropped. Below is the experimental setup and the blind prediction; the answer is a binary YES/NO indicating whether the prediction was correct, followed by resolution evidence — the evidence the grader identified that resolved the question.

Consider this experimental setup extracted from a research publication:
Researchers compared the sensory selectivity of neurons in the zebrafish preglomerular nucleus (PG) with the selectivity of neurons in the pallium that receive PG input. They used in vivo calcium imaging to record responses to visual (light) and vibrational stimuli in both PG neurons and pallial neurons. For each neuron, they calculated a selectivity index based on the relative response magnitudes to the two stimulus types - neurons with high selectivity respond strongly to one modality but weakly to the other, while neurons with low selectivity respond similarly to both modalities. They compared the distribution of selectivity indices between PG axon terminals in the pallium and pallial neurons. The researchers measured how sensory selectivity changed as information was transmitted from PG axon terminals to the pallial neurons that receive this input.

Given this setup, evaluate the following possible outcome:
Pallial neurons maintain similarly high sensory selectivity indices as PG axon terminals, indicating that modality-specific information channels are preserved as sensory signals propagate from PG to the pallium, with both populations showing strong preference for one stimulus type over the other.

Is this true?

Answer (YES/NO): NO